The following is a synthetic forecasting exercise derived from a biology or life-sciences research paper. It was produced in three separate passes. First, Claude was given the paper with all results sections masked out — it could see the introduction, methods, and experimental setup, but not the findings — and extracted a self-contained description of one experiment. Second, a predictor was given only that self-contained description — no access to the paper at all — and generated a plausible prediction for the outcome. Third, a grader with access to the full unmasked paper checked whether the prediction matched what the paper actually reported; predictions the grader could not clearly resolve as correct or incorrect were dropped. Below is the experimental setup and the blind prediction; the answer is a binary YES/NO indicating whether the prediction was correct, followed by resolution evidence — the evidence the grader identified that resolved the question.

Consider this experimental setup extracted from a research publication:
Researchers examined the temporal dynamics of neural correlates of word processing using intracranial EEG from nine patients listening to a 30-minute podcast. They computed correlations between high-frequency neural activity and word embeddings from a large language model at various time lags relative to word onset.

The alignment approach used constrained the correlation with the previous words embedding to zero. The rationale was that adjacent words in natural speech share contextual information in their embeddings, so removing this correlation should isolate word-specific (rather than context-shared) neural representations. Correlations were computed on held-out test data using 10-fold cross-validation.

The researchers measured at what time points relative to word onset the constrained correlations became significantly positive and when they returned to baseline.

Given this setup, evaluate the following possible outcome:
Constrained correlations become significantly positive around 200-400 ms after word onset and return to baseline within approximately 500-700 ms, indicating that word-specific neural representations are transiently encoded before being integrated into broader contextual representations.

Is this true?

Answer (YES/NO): NO